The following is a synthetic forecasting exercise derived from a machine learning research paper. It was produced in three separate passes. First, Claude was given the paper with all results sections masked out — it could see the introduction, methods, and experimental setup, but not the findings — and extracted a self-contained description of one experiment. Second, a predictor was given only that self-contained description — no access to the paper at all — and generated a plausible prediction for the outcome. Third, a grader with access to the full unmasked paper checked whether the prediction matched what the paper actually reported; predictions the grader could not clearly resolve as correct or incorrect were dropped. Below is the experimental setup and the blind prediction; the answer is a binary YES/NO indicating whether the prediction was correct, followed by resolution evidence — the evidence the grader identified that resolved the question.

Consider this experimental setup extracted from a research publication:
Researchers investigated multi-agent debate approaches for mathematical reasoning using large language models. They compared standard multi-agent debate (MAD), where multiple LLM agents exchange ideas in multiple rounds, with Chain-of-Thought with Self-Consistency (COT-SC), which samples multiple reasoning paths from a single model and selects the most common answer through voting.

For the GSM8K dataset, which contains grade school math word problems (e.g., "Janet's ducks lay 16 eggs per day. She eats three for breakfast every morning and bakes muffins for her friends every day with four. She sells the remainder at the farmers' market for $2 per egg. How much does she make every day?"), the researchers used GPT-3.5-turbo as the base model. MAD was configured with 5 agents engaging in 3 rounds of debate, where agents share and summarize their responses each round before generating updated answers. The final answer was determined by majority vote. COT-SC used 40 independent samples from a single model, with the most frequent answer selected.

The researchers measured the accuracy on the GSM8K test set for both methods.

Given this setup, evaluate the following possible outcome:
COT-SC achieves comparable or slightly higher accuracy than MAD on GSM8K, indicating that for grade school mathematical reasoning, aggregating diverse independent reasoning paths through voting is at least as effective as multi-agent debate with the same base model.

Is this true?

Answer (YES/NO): YES